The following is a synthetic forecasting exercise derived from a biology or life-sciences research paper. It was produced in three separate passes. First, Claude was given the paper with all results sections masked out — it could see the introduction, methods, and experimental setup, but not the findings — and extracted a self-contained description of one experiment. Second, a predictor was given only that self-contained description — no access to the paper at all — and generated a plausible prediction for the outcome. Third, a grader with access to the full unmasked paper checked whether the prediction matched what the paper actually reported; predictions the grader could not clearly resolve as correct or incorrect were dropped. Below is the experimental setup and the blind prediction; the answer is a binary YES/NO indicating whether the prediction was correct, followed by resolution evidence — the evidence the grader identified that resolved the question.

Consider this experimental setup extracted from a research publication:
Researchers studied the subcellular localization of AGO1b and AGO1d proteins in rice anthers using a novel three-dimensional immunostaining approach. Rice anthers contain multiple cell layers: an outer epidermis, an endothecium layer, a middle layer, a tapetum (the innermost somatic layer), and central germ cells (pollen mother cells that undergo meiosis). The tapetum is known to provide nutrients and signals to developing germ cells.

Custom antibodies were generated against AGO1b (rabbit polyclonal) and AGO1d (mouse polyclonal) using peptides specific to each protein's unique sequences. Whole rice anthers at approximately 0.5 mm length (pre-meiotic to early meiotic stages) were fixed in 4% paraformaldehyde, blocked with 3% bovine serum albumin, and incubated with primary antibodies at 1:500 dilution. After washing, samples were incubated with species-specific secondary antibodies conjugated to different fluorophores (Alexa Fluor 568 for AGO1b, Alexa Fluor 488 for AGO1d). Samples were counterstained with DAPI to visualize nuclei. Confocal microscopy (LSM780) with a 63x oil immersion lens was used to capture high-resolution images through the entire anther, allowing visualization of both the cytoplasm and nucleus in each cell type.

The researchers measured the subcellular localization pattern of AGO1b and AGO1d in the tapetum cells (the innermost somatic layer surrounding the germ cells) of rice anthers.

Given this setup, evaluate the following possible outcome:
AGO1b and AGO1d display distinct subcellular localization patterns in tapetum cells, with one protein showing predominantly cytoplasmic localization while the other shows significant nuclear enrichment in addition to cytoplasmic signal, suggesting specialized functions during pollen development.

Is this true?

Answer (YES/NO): NO